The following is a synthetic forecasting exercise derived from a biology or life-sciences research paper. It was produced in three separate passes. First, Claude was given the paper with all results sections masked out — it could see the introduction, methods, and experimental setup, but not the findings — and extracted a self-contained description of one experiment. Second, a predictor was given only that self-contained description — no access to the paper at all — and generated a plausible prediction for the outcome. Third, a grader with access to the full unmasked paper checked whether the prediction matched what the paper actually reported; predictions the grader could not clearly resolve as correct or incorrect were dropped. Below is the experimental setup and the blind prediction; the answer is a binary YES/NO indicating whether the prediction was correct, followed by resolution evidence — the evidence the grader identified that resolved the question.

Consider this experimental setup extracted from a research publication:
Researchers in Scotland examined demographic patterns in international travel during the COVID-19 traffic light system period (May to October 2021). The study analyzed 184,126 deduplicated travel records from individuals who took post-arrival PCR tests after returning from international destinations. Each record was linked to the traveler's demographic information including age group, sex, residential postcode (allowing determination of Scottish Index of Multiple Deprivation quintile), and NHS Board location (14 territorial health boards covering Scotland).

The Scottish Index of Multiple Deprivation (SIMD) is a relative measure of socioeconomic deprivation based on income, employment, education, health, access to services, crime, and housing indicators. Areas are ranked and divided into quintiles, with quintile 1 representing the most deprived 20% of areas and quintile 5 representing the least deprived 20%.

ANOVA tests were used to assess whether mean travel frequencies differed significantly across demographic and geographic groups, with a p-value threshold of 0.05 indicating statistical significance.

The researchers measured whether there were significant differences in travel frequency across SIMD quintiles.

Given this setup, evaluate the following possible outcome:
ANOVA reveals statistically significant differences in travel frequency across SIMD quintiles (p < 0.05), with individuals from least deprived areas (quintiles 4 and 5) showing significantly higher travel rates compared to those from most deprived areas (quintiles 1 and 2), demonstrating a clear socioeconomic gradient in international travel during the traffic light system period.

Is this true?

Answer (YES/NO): YES